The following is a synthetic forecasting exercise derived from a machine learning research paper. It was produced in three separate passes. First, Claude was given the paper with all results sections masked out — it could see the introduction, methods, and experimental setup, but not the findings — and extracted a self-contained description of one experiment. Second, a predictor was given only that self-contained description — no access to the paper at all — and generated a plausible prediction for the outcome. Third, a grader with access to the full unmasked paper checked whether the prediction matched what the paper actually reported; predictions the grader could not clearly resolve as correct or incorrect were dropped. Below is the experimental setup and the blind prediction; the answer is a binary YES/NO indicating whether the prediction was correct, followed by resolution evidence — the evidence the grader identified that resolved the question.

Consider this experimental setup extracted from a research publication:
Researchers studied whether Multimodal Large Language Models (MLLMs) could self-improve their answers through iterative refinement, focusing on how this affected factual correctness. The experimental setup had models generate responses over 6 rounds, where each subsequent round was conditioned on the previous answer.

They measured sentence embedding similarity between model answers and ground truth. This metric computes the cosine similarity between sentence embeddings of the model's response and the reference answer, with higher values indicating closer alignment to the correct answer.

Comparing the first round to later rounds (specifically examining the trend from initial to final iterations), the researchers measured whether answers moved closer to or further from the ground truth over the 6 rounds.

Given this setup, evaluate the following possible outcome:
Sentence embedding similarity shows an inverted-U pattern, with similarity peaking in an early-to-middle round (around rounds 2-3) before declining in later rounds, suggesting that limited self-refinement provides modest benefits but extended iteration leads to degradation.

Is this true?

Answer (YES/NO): NO